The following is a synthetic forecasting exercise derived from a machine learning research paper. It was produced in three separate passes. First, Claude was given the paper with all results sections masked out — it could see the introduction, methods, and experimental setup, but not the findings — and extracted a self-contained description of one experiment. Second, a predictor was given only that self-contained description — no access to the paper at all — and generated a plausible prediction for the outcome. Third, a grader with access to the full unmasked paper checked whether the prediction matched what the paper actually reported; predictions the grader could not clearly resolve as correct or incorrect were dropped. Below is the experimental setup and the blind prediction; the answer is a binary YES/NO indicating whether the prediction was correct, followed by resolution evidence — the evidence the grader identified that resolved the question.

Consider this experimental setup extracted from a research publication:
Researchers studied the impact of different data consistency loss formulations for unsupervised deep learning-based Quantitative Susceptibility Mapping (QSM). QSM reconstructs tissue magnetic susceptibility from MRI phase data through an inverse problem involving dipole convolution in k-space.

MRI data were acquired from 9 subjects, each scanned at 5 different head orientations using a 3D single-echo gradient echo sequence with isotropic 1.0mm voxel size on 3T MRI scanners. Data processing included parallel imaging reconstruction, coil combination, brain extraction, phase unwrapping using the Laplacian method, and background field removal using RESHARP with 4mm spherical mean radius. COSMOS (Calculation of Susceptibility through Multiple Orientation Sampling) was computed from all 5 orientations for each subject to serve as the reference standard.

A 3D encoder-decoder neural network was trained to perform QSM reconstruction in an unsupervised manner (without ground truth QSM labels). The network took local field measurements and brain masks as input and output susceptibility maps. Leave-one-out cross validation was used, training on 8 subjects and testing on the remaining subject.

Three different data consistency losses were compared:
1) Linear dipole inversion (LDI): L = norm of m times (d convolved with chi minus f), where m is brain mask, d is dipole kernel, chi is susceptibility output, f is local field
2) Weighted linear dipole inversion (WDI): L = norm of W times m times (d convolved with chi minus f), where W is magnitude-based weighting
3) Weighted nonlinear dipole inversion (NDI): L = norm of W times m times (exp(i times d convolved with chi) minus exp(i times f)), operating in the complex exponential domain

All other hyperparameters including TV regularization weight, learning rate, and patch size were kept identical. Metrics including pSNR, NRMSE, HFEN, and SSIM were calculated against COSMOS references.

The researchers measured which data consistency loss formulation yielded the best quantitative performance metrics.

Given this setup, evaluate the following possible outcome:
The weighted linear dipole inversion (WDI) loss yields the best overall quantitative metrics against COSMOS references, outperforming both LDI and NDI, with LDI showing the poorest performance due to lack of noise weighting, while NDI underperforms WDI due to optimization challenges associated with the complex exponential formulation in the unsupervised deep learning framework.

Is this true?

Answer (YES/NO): NO